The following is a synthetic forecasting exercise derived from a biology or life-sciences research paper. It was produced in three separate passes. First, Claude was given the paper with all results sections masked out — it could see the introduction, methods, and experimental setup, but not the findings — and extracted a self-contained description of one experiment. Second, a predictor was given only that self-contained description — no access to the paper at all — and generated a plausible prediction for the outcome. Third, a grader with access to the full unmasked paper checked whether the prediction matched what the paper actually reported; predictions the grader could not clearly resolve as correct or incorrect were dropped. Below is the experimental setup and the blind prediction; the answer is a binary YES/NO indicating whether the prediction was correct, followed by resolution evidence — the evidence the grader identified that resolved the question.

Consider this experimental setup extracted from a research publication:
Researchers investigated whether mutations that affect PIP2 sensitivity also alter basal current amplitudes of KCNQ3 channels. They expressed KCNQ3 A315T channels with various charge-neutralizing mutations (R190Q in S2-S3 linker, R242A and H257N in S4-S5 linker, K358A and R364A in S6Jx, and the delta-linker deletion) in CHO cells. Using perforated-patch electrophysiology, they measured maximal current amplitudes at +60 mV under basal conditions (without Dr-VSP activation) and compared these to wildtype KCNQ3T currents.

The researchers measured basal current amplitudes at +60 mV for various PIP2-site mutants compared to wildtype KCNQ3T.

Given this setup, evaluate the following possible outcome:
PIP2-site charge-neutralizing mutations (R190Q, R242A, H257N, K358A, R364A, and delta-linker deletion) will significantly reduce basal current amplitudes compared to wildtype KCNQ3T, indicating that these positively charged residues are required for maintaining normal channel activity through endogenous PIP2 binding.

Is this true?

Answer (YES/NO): NO